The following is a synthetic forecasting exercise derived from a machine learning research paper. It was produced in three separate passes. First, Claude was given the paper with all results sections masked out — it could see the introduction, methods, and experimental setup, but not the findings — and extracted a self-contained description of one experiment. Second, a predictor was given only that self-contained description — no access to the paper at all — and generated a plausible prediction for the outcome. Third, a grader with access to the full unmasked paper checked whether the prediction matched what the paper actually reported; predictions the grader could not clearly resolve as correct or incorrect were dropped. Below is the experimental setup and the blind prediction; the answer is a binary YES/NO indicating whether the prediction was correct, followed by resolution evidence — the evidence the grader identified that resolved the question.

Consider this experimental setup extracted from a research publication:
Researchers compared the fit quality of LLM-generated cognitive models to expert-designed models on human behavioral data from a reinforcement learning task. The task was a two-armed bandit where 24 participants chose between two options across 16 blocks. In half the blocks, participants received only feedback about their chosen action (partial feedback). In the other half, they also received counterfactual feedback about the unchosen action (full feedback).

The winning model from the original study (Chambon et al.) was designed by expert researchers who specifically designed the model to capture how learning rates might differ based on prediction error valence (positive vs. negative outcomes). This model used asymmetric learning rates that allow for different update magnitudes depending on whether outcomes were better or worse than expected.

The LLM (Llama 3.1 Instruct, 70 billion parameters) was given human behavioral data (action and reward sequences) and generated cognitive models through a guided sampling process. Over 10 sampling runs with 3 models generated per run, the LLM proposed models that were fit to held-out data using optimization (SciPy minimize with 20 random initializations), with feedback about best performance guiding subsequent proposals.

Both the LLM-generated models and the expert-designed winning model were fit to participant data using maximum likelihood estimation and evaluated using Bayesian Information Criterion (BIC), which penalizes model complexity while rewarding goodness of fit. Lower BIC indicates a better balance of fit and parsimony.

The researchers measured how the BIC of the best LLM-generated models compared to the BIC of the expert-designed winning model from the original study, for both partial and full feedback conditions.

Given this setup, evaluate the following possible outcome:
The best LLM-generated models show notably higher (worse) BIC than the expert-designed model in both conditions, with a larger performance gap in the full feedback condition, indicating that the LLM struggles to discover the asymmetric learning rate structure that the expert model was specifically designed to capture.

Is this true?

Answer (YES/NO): NO